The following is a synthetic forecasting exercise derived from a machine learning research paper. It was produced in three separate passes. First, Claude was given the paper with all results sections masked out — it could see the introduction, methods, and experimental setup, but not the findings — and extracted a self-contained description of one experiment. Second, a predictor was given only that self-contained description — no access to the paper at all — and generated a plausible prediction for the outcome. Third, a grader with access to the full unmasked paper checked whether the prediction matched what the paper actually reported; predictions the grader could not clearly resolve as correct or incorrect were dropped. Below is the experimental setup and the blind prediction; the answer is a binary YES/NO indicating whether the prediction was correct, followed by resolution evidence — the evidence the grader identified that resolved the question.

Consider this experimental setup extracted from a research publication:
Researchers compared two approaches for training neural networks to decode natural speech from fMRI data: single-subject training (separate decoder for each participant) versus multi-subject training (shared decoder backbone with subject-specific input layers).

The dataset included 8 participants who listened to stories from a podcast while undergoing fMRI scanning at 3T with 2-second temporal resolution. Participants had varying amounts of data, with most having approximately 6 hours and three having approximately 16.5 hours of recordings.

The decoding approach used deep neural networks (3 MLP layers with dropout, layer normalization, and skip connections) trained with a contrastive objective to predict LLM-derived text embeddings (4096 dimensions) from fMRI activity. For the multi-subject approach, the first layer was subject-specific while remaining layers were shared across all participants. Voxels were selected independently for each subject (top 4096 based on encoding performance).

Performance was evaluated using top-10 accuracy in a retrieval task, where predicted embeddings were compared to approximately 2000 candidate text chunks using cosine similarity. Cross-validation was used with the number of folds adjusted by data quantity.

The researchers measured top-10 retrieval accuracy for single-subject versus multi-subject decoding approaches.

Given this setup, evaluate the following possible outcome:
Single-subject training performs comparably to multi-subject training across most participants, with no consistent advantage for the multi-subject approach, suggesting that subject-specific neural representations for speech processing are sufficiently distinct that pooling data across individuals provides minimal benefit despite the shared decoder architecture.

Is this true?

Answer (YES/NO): YES